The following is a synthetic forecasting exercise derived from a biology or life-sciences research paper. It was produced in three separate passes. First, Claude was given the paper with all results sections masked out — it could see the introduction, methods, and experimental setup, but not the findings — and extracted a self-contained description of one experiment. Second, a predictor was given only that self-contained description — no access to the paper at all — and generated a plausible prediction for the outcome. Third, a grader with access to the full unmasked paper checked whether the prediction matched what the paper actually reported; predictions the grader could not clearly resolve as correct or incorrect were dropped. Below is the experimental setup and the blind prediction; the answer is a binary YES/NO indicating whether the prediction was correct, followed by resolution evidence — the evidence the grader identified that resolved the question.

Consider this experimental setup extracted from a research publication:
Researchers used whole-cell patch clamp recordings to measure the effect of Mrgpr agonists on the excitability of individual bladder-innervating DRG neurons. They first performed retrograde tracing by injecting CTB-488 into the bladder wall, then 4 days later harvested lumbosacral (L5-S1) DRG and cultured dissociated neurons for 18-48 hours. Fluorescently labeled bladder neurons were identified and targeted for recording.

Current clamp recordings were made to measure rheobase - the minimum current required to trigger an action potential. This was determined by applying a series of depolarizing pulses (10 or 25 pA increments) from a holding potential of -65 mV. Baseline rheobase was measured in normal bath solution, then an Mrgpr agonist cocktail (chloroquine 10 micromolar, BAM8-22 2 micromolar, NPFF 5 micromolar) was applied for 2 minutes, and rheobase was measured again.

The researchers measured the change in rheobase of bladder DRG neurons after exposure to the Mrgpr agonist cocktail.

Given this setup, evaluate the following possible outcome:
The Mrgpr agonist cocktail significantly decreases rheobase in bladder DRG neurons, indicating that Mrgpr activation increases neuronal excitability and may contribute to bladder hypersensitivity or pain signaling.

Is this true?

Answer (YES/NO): YES